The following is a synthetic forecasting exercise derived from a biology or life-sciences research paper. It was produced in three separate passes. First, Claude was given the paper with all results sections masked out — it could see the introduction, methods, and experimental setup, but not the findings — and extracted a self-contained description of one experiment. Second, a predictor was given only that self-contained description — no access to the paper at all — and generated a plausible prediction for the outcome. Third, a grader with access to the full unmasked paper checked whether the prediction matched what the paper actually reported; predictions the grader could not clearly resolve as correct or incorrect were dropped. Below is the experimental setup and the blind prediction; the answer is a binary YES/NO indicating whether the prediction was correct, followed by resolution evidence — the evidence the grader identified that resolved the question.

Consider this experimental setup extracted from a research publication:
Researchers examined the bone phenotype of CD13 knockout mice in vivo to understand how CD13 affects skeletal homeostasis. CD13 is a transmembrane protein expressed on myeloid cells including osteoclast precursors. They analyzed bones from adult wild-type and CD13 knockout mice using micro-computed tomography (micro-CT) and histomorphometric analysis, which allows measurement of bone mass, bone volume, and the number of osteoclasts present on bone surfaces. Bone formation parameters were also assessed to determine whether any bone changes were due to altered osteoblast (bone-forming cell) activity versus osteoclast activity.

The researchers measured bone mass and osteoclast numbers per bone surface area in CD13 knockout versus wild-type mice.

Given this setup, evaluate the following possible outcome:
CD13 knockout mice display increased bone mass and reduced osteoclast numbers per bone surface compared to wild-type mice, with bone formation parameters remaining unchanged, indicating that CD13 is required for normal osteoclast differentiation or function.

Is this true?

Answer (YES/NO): NO